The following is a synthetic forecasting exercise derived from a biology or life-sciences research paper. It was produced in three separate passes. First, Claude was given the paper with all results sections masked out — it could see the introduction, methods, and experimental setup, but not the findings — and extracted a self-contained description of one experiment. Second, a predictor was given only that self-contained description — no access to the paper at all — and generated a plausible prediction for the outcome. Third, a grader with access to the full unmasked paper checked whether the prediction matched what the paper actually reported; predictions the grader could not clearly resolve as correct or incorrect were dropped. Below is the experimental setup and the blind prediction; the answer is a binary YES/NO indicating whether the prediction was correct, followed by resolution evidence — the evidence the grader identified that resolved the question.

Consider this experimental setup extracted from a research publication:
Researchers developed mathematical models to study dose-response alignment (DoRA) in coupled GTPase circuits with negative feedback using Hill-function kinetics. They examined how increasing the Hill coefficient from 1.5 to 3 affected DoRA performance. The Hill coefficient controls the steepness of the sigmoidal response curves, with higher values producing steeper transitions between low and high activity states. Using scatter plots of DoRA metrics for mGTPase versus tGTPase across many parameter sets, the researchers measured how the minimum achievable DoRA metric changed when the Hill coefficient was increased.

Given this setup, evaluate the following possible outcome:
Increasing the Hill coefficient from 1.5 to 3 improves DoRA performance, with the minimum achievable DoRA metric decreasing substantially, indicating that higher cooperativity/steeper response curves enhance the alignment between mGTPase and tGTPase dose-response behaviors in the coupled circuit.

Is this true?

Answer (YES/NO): NO